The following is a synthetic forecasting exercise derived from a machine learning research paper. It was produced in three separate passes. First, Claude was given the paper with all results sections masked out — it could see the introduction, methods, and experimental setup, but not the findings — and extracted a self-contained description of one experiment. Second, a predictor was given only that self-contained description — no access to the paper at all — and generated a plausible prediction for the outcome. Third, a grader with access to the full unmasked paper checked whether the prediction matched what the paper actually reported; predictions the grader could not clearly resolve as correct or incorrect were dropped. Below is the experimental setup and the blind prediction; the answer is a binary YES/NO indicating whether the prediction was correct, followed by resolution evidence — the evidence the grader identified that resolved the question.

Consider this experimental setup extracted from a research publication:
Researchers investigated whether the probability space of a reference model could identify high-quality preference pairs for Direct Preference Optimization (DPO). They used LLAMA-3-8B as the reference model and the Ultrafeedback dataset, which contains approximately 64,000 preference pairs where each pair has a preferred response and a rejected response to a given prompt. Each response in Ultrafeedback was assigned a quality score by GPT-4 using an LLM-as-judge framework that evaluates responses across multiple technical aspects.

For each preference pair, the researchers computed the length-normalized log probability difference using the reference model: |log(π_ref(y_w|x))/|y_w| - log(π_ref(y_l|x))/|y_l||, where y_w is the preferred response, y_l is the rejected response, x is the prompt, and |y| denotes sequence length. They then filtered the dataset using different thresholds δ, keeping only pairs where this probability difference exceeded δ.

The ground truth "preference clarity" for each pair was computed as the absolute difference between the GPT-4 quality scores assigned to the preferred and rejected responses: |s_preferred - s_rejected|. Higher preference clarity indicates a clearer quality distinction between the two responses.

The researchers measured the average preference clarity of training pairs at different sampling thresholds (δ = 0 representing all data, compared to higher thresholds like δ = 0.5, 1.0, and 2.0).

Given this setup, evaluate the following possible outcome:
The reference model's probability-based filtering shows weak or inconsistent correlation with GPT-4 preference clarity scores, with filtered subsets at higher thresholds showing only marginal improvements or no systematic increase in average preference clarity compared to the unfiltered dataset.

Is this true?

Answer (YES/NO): NO